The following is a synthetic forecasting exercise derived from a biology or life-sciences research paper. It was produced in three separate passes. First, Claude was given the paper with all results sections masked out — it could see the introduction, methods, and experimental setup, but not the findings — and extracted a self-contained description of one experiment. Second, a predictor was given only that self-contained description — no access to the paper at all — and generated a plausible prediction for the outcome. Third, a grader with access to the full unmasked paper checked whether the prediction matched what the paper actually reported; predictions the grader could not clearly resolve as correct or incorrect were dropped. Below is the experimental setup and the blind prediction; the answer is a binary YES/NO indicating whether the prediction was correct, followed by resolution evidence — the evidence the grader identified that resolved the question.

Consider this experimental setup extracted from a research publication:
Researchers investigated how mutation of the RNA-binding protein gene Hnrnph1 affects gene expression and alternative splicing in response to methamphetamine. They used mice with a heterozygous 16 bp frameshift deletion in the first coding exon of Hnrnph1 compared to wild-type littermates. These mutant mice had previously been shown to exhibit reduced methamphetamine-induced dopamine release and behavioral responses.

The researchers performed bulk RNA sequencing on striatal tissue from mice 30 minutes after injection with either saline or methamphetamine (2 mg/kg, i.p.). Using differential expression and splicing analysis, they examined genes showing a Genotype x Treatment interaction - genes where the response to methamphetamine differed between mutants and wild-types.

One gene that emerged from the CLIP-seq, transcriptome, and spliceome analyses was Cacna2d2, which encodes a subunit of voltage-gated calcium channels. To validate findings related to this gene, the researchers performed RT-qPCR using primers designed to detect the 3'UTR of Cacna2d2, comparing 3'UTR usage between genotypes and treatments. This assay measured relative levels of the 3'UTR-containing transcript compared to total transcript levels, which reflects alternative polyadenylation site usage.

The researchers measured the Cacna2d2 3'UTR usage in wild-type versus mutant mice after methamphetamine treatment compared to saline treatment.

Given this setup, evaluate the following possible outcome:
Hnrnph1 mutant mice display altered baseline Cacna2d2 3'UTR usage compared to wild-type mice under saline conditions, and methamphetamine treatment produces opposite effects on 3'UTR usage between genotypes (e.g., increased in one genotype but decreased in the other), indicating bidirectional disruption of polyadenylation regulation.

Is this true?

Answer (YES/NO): NO